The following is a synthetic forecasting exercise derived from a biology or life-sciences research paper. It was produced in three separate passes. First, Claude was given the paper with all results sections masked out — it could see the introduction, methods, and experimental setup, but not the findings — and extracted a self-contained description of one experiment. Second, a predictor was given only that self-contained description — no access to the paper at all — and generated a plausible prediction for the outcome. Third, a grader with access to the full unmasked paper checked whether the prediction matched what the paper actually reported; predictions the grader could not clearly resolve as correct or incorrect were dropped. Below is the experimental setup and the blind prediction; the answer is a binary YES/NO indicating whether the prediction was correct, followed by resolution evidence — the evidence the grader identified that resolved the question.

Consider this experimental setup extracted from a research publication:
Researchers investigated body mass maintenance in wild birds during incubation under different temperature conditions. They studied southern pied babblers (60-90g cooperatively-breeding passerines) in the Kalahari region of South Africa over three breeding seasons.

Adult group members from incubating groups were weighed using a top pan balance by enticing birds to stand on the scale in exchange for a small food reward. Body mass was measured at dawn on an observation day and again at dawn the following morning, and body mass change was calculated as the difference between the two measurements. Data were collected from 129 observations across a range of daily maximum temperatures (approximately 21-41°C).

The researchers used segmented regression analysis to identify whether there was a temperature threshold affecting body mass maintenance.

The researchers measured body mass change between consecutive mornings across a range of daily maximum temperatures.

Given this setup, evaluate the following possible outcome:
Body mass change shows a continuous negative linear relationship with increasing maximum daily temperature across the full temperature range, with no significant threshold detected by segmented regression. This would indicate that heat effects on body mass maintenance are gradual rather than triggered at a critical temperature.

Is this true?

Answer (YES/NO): NO